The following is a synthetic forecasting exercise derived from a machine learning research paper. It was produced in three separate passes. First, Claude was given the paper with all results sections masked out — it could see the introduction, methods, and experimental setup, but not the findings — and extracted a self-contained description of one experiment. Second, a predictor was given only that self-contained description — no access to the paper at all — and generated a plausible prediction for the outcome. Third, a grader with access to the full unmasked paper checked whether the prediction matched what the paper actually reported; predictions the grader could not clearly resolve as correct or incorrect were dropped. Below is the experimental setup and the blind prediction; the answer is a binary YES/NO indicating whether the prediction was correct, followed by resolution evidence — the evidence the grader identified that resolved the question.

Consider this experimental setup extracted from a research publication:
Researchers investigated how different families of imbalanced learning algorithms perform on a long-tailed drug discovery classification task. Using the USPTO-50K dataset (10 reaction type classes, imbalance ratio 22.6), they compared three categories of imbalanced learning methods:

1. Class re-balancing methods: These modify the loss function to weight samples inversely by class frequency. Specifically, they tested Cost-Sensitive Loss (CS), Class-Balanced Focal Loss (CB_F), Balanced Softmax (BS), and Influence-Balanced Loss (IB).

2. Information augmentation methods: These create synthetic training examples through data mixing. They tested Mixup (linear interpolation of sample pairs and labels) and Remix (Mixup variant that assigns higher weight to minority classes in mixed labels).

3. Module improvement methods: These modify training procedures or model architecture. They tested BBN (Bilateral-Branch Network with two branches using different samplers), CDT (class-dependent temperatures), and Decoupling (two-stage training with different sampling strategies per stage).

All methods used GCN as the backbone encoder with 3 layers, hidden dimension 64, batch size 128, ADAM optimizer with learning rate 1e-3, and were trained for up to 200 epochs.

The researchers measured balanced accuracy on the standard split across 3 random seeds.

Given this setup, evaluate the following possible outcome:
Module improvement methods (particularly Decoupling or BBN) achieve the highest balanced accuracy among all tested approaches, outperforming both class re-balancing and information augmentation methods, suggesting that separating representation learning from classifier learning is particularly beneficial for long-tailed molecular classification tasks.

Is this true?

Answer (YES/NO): NO